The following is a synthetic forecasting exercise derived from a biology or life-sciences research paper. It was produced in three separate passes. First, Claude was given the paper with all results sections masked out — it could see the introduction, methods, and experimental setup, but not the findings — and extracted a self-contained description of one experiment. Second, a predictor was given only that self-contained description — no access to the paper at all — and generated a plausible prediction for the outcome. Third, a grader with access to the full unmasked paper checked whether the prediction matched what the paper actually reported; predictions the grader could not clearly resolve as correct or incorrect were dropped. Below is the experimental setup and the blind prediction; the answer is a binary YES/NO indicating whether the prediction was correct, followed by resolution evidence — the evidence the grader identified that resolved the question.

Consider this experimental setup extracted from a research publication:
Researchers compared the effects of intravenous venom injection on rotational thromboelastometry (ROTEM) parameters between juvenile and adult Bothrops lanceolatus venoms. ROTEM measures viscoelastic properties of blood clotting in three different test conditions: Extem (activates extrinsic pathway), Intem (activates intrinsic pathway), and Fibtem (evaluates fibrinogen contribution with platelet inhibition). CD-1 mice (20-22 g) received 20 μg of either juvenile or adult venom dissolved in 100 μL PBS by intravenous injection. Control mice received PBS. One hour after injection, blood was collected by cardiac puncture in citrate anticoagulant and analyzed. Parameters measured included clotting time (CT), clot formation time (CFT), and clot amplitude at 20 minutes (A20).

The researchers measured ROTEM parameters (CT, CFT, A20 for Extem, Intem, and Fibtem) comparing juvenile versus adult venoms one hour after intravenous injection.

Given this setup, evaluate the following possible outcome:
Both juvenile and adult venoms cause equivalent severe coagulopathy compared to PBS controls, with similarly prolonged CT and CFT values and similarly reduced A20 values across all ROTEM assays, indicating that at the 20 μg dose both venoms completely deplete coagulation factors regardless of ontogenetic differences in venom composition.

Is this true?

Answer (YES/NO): NO